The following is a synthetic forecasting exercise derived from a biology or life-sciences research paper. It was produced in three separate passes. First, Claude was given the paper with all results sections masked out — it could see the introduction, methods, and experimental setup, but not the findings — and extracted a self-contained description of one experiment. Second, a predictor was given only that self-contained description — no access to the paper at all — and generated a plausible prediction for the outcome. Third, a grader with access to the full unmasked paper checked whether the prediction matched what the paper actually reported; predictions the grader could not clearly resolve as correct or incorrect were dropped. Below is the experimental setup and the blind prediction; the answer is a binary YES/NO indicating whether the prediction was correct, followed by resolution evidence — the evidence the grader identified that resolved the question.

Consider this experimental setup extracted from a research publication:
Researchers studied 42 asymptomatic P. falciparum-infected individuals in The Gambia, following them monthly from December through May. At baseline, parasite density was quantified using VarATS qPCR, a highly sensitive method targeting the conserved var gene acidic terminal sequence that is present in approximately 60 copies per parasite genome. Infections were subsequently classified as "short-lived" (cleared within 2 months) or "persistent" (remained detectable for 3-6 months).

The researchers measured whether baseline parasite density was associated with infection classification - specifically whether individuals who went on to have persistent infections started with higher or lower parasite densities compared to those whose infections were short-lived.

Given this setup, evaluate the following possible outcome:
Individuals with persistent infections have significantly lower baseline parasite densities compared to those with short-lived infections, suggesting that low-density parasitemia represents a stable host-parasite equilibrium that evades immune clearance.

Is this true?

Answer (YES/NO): NO